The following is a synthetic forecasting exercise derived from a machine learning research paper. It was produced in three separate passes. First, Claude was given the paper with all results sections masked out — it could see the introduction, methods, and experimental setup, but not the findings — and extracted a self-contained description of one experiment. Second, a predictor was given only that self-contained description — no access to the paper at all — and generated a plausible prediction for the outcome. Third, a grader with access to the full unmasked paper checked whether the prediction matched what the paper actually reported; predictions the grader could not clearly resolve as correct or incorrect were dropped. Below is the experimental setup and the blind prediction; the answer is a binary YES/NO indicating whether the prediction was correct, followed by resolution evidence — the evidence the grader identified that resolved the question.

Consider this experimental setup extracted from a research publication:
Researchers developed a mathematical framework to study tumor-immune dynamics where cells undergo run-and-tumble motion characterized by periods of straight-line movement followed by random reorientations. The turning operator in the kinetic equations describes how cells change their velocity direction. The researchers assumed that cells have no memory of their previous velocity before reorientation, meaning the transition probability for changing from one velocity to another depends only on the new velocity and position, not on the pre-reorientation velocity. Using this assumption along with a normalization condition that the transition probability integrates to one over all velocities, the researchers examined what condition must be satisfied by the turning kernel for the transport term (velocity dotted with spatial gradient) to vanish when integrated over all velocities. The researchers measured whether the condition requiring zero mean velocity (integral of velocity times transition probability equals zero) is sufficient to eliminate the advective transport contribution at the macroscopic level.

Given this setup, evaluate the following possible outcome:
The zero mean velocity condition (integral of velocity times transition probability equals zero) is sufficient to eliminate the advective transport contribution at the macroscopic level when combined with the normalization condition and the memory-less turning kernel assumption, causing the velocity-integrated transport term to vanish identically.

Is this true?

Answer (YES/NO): YES